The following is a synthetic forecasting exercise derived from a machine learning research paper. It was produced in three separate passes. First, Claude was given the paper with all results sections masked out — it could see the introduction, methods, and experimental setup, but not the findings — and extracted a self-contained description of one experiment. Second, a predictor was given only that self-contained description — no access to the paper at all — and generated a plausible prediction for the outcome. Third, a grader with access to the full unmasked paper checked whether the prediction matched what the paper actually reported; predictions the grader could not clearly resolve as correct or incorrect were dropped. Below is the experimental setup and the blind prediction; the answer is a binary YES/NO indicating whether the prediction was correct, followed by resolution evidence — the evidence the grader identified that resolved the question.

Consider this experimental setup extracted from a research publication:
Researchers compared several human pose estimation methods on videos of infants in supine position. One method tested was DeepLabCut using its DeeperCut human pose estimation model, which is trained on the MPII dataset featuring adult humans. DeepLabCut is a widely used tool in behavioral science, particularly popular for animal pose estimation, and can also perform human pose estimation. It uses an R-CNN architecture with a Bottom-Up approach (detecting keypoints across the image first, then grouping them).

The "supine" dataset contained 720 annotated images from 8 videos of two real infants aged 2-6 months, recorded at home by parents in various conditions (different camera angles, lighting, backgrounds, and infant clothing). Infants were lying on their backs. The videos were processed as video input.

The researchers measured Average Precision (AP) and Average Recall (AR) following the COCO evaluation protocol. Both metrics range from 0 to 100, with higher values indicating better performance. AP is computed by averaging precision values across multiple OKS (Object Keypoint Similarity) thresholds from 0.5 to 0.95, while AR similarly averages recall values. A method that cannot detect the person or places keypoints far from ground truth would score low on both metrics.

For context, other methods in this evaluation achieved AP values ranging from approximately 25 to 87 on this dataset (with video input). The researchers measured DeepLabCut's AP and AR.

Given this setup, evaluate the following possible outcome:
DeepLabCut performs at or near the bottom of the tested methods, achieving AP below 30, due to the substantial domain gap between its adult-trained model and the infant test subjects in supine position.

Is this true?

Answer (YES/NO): YES